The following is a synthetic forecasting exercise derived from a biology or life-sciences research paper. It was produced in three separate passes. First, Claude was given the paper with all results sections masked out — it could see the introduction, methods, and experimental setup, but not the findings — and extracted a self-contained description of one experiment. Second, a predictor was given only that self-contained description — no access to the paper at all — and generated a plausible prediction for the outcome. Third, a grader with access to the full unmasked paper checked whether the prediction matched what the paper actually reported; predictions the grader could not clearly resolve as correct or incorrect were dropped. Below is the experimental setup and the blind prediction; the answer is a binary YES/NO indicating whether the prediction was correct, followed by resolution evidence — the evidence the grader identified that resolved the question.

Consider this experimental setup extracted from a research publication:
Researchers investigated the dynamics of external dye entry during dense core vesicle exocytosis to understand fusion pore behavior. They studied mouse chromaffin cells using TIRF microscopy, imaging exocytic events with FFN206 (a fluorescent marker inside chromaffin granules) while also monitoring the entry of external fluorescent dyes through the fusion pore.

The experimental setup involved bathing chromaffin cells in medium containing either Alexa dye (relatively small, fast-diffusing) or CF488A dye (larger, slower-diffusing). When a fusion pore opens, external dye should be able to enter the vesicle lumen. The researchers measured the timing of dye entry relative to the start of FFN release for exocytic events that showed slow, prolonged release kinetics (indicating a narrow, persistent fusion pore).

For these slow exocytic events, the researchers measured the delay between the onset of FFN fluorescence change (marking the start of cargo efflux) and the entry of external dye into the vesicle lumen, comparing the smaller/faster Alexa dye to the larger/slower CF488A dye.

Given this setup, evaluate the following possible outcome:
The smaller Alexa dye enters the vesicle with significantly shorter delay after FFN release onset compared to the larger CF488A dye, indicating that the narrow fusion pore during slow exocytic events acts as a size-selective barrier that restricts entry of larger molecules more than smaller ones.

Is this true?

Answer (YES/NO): YES